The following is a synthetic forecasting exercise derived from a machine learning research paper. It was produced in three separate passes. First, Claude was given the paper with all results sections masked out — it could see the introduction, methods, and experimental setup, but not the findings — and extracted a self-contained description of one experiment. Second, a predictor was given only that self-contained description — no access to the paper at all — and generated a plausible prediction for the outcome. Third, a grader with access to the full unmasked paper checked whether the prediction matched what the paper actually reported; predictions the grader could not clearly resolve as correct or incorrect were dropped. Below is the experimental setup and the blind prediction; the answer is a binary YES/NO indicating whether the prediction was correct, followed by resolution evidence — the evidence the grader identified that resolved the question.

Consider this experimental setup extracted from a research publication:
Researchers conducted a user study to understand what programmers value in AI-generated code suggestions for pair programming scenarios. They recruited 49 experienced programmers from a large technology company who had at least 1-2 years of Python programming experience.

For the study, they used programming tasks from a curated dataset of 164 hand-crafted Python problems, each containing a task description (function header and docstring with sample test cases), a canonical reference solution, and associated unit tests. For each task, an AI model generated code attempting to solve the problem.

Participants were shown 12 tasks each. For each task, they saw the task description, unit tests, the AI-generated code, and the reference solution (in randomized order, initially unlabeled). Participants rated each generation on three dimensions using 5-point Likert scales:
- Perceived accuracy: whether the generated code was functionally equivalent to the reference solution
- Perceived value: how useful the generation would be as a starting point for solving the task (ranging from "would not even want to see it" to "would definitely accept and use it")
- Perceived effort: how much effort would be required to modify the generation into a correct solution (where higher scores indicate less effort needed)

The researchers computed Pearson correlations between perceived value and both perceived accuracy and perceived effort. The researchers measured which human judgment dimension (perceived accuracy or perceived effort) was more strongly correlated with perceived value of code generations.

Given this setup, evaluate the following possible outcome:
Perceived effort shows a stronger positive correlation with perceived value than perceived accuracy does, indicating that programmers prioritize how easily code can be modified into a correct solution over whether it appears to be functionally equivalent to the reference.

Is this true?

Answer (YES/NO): YES